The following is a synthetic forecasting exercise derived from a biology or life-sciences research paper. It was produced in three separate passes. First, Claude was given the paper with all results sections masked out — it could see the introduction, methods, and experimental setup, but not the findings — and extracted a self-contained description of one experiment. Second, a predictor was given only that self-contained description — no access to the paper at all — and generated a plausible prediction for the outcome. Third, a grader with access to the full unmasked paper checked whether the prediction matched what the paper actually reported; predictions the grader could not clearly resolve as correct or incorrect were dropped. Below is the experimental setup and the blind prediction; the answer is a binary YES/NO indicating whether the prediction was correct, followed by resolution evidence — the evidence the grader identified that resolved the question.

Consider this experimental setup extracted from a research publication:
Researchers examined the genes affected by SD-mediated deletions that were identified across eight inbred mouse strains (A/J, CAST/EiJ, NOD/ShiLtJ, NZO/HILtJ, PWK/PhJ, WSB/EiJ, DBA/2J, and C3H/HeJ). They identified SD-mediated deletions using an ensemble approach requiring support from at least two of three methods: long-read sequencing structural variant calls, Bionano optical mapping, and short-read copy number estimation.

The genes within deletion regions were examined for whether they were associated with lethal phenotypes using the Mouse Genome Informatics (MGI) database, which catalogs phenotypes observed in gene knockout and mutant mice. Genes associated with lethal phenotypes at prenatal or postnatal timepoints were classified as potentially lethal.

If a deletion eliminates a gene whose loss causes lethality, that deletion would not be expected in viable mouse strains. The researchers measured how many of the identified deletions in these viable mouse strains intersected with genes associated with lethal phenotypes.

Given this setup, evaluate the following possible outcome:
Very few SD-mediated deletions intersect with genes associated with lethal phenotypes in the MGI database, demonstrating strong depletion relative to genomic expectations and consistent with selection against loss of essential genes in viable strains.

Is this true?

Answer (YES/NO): NO